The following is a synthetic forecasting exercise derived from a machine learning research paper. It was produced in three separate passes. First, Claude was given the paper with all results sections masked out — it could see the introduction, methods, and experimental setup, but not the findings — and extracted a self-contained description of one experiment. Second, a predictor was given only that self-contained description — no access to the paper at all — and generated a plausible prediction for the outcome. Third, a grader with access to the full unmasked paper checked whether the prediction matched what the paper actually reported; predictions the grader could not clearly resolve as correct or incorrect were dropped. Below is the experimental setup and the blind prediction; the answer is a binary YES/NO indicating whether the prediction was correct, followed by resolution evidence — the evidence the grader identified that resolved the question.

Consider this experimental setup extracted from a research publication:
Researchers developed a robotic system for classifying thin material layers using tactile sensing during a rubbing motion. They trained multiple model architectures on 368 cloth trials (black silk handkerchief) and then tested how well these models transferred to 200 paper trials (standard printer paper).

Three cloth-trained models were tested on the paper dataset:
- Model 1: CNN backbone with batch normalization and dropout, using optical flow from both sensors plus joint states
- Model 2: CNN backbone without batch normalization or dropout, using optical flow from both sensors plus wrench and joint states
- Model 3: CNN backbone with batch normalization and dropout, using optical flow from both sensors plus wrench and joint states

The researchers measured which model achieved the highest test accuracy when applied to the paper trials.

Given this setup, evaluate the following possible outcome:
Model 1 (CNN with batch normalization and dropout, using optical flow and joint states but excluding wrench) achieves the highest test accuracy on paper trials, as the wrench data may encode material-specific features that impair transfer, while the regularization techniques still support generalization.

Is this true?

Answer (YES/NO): NO